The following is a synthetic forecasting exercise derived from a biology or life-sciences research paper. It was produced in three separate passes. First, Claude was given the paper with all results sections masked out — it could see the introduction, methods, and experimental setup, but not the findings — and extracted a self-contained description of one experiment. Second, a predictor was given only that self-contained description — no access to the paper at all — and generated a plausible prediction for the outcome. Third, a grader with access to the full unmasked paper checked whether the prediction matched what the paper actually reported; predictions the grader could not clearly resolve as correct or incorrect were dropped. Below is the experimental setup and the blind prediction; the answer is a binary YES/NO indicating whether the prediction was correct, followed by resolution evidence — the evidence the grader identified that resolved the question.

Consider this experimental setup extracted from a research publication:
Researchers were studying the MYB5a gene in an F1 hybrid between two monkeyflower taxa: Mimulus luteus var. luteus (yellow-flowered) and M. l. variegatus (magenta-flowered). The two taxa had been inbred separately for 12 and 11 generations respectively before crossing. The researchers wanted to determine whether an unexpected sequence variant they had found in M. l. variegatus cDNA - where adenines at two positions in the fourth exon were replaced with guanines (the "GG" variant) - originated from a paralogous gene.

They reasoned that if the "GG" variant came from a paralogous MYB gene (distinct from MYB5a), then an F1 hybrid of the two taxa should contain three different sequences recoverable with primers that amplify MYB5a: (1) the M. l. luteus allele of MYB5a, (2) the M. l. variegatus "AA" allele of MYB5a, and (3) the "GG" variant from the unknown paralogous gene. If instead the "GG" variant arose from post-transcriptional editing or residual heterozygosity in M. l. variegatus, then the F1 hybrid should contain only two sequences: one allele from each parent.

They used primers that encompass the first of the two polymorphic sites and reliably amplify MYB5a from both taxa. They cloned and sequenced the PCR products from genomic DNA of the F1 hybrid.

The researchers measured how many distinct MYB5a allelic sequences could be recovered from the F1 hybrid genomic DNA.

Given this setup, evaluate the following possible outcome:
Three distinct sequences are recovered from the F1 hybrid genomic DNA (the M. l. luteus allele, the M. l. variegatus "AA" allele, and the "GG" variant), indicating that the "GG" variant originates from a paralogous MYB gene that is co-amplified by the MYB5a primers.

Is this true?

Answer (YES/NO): NO